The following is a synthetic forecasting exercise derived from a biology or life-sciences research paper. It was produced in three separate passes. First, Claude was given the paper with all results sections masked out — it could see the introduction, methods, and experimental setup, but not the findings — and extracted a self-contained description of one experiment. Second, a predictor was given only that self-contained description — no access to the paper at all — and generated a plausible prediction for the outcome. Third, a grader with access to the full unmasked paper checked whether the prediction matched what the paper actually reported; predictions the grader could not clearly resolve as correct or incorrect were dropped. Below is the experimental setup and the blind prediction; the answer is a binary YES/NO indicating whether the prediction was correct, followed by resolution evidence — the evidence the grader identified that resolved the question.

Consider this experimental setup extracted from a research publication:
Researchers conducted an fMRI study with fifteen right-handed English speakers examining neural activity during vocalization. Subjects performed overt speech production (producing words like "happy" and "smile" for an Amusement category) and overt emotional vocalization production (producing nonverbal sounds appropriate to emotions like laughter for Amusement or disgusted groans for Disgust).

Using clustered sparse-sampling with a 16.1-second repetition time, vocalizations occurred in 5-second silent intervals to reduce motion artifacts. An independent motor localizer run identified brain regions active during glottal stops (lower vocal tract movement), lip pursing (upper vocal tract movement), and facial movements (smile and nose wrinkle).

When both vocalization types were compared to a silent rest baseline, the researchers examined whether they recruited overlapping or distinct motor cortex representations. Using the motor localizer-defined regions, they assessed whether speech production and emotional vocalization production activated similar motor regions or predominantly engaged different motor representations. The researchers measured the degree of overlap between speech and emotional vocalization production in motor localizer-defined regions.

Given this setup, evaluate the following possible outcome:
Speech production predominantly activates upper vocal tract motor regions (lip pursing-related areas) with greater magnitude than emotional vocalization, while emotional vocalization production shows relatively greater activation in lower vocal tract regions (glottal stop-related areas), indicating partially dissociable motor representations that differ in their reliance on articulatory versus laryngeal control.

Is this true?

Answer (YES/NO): NO